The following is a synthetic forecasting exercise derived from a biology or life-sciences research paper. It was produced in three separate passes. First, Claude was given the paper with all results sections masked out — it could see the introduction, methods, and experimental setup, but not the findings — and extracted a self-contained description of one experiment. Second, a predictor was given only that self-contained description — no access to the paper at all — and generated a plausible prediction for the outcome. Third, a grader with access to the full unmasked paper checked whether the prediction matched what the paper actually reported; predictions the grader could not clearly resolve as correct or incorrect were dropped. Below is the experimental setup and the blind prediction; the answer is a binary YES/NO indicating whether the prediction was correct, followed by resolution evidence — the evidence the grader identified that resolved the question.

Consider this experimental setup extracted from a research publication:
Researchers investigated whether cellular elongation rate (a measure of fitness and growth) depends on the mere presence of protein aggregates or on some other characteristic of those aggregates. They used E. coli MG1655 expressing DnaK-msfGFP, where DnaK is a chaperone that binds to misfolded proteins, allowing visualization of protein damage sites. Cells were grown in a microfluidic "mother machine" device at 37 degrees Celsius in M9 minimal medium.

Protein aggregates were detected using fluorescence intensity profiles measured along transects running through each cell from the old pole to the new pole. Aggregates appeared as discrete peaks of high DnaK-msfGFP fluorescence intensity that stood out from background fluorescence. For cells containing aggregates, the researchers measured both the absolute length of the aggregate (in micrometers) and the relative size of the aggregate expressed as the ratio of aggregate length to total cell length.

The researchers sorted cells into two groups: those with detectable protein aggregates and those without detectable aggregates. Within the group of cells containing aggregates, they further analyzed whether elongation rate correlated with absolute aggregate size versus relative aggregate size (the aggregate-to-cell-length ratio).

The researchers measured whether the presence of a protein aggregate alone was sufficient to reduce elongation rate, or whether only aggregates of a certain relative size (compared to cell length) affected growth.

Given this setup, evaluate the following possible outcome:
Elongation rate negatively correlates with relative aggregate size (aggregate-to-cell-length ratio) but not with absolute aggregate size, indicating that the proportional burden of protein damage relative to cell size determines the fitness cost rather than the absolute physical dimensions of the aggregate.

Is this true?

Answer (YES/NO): YES